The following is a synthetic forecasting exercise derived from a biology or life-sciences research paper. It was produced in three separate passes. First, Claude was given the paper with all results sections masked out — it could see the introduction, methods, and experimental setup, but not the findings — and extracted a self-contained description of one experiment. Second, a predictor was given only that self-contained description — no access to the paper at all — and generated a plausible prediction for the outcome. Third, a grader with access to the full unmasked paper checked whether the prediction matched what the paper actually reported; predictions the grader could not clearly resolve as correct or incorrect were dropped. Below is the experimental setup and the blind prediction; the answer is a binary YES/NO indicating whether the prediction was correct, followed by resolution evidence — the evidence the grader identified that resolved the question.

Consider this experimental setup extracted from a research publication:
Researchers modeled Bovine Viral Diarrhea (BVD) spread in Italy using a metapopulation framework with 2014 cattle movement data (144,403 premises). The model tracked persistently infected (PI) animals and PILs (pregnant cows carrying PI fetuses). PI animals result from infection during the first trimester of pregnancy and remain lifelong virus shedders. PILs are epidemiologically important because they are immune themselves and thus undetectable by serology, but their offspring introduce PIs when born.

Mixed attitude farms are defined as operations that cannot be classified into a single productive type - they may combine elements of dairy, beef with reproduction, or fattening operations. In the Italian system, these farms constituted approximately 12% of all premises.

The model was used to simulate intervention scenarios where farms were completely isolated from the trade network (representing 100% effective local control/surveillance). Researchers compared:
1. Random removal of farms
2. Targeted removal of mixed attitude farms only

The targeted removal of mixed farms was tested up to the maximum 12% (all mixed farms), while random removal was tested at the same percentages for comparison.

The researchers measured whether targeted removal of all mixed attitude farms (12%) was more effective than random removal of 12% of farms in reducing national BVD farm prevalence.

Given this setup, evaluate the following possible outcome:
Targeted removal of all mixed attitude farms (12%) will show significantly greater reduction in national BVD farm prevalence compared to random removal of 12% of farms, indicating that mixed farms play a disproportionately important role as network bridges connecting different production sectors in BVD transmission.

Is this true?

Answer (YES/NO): NO